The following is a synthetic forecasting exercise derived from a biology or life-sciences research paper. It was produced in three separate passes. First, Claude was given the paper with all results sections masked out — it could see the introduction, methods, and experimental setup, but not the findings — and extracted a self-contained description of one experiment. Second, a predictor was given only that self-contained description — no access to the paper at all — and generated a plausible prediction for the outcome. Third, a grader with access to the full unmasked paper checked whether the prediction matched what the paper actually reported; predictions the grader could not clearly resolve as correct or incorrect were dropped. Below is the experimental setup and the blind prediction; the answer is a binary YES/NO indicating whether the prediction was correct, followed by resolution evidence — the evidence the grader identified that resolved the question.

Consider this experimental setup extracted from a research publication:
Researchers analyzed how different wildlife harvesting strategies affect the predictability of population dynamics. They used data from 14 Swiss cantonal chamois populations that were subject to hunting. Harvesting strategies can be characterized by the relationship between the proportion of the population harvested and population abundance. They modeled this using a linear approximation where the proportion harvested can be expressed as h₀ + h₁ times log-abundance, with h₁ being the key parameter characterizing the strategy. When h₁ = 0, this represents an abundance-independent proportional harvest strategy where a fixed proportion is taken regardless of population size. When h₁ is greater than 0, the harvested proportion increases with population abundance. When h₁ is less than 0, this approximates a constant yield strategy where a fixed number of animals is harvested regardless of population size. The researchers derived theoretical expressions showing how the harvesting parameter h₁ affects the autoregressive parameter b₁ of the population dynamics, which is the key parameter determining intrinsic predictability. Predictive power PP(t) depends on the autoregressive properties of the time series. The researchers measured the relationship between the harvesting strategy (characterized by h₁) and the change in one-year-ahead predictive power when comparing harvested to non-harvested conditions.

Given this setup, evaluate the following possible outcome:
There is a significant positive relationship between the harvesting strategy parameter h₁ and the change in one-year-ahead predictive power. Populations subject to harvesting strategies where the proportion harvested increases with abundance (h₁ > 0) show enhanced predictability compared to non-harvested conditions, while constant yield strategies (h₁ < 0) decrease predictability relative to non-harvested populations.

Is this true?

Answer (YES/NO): NO